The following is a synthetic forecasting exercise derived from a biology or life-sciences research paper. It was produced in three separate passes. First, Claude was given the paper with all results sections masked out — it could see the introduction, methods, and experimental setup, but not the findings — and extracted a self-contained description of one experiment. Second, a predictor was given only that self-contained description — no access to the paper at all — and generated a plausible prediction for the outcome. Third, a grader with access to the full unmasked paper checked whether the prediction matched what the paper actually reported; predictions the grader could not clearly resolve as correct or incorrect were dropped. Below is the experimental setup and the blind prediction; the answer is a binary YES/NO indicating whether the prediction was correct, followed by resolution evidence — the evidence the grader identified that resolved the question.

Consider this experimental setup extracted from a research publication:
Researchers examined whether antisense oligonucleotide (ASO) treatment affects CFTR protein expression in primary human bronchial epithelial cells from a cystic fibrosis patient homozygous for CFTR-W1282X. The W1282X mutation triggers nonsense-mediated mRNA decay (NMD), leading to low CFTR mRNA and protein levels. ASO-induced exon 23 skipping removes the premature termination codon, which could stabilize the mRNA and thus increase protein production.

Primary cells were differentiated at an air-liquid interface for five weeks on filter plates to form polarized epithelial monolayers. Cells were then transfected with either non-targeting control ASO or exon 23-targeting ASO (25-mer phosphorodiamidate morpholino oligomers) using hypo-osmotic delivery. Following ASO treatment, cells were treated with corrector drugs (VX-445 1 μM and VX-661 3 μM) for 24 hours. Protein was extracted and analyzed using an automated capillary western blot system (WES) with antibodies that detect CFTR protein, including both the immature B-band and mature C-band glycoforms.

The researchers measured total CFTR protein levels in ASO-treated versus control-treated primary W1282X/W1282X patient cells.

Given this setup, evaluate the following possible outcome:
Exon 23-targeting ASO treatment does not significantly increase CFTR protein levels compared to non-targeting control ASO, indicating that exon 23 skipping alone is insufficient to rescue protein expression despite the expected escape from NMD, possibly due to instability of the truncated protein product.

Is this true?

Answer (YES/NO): NO